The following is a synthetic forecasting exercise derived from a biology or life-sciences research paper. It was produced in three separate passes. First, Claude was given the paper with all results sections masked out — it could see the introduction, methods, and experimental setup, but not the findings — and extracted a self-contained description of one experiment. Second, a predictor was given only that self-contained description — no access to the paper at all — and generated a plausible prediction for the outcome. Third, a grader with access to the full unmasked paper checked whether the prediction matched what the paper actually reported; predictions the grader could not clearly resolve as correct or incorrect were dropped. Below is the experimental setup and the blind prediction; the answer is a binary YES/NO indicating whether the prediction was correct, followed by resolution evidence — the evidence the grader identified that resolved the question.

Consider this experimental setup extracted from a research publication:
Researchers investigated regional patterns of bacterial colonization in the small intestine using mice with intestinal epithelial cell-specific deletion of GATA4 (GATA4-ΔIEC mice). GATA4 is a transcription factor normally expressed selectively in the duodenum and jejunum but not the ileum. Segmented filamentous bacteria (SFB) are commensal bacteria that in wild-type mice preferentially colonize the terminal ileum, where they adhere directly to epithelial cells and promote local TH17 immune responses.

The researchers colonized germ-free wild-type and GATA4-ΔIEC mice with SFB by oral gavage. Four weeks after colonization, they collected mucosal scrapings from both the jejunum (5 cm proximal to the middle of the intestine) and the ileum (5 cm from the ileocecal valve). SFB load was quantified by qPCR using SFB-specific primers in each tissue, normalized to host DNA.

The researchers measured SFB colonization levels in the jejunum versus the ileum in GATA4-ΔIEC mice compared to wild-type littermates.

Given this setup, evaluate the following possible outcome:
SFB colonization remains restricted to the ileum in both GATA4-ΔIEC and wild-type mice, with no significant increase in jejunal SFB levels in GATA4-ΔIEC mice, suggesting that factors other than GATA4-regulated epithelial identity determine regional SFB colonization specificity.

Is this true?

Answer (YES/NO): NO